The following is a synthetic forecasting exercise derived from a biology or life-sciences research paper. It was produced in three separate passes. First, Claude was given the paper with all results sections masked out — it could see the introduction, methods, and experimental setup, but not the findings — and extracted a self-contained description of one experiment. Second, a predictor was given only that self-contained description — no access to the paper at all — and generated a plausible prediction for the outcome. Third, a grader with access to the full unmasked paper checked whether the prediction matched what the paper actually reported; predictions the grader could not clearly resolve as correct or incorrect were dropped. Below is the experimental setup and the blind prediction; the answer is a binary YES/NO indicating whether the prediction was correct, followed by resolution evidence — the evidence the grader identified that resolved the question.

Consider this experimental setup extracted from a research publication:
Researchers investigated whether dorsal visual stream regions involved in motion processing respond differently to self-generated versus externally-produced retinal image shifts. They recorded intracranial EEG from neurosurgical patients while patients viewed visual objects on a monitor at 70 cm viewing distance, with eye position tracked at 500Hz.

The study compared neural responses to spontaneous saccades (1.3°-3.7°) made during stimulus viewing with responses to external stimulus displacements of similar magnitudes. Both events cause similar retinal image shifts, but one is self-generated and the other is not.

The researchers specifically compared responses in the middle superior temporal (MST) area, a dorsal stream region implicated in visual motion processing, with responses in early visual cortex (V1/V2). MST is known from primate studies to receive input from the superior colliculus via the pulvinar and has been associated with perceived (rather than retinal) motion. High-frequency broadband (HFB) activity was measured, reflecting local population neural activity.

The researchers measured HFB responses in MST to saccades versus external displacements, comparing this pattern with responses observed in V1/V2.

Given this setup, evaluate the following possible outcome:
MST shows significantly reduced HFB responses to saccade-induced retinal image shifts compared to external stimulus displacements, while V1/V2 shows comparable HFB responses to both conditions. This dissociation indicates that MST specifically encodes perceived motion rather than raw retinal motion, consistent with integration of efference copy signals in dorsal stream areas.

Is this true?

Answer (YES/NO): YES